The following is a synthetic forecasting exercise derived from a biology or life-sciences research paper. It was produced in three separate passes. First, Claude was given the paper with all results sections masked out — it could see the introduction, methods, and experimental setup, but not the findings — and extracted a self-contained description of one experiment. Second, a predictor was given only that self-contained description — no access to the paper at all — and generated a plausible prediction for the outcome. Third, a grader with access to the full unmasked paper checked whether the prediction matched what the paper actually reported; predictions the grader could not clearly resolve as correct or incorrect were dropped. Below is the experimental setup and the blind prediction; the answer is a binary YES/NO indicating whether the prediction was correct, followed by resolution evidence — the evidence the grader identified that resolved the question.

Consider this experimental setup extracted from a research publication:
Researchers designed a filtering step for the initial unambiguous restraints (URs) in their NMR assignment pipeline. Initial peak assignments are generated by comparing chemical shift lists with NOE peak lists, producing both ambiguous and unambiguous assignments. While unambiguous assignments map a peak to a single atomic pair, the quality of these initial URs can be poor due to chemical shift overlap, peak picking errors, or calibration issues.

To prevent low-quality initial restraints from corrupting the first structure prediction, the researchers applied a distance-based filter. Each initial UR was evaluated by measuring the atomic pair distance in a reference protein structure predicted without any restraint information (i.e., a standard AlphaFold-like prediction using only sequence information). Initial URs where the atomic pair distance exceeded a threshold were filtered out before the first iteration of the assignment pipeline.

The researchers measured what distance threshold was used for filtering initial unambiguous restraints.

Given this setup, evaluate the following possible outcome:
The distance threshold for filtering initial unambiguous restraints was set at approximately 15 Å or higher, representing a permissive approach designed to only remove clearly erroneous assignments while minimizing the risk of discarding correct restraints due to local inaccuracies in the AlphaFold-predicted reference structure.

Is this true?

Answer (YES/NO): NO